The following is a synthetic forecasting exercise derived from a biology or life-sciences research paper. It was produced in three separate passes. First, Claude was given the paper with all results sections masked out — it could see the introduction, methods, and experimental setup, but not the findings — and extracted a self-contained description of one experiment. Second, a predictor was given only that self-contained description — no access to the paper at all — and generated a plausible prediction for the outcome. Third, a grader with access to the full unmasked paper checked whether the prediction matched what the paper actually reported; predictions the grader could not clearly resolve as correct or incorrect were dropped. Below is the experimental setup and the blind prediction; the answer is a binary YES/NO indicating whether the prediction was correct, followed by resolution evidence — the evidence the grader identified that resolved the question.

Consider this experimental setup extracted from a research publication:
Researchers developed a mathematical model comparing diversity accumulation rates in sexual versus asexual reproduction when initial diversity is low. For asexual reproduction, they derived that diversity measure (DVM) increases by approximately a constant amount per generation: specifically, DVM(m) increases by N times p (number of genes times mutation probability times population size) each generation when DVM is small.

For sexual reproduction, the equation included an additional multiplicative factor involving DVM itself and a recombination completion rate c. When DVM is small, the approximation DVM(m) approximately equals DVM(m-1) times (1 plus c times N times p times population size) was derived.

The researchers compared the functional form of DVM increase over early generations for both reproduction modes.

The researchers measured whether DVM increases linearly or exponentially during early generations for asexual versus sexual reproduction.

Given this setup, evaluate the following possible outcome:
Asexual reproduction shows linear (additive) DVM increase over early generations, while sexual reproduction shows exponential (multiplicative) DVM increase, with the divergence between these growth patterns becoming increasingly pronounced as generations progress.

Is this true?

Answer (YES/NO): YES